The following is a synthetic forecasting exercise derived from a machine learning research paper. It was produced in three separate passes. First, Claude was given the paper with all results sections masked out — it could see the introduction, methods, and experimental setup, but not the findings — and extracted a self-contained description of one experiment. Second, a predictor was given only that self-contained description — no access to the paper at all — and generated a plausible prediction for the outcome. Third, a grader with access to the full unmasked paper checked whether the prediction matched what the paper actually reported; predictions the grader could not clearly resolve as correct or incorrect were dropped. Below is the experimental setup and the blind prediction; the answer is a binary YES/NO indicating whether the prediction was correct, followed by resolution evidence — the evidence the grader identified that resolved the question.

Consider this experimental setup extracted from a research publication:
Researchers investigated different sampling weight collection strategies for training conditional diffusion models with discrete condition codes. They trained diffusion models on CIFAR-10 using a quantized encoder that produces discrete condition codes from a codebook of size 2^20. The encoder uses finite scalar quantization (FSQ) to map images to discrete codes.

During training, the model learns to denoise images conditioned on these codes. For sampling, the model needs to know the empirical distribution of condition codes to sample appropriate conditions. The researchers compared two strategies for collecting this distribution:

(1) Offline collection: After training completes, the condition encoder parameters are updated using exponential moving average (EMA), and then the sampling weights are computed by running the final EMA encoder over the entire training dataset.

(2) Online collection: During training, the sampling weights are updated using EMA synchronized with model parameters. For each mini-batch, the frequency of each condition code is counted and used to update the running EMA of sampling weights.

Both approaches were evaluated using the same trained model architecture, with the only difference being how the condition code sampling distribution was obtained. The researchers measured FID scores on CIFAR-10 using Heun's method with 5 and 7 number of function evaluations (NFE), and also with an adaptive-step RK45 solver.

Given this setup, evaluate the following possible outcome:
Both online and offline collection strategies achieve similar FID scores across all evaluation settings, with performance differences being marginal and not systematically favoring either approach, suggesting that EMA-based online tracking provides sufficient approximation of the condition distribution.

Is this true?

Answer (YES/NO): NO